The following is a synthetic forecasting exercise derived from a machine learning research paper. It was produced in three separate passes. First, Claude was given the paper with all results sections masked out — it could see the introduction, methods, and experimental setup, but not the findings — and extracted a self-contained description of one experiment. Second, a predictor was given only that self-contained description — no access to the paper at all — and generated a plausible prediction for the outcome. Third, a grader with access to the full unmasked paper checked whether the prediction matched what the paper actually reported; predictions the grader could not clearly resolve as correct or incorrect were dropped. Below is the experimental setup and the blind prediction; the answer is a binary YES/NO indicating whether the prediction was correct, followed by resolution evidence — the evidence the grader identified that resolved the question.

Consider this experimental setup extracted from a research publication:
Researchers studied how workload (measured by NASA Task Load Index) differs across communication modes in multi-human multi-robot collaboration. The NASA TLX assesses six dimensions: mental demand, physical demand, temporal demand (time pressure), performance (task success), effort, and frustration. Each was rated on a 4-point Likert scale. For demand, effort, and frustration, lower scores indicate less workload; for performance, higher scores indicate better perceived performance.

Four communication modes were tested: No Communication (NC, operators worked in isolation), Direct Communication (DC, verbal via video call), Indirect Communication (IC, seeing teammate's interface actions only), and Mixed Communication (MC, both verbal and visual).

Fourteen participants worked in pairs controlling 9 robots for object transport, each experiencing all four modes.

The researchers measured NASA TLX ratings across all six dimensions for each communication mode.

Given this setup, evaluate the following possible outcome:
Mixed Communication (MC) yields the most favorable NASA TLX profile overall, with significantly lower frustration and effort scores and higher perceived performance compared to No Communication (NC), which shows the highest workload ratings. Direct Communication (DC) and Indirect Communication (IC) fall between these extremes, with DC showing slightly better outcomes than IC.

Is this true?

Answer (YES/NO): YES